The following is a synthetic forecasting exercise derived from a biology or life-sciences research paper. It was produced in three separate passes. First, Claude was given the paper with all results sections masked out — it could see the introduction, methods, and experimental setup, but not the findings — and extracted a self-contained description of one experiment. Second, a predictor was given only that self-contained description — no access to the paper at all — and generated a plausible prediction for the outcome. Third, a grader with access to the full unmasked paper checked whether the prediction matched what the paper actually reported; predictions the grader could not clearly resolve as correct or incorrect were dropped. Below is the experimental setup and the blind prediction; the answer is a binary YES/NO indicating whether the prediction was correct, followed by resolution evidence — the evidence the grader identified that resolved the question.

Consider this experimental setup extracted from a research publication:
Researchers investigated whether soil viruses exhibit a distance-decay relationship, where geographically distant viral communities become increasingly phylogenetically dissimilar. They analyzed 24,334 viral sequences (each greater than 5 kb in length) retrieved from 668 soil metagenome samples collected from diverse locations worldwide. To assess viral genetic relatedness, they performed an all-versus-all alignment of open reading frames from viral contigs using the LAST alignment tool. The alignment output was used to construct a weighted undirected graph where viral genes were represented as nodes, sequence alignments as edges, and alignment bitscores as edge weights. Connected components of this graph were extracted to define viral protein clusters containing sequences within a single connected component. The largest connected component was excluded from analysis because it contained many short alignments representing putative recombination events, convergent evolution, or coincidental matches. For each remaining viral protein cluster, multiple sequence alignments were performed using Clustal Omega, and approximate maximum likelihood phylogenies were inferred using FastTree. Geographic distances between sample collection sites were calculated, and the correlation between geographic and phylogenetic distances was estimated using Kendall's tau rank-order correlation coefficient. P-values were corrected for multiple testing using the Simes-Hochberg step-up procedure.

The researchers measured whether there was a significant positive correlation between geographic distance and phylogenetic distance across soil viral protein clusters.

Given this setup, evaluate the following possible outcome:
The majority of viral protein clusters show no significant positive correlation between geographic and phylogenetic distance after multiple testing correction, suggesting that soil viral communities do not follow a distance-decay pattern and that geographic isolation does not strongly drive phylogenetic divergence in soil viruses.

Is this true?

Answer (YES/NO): NO